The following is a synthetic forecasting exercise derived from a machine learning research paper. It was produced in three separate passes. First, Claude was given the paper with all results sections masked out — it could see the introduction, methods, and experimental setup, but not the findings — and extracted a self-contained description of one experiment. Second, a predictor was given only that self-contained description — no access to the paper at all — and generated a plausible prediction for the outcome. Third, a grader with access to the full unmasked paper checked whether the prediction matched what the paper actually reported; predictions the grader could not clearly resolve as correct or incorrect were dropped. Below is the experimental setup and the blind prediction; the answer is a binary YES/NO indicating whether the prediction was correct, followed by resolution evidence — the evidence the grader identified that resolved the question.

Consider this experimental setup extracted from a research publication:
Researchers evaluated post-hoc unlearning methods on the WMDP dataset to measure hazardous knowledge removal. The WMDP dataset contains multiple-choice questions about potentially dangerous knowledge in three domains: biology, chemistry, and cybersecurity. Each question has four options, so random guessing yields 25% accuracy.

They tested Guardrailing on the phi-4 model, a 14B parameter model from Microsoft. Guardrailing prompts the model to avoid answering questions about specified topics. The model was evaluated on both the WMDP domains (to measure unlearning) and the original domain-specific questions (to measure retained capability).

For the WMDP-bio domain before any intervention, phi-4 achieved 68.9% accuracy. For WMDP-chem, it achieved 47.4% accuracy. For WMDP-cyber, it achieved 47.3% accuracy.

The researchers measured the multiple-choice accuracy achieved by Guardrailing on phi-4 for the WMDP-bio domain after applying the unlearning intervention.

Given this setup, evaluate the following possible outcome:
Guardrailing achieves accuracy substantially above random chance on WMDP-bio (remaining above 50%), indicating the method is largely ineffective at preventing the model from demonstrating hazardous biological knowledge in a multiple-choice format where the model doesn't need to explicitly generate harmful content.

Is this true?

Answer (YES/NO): NO